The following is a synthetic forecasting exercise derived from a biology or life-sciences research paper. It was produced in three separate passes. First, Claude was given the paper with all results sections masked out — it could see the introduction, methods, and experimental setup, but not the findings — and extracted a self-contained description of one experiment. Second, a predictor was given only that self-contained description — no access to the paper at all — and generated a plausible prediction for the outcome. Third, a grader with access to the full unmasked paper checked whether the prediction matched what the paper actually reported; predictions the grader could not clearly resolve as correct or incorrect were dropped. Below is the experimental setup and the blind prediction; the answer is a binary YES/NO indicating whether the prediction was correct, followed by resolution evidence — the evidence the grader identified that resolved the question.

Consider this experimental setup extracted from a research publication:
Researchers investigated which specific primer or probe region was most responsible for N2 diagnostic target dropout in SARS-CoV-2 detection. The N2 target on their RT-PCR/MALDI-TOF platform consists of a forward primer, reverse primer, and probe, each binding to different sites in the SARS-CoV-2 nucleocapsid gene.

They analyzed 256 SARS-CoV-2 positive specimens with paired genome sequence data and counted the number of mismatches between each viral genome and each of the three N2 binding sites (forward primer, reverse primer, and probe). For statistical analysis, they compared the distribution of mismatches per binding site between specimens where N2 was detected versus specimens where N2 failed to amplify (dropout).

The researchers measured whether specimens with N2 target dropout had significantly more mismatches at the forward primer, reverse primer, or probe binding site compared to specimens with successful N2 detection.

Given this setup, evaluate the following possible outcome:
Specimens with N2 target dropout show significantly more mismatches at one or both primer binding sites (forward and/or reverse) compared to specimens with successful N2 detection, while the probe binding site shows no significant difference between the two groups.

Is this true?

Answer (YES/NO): NO